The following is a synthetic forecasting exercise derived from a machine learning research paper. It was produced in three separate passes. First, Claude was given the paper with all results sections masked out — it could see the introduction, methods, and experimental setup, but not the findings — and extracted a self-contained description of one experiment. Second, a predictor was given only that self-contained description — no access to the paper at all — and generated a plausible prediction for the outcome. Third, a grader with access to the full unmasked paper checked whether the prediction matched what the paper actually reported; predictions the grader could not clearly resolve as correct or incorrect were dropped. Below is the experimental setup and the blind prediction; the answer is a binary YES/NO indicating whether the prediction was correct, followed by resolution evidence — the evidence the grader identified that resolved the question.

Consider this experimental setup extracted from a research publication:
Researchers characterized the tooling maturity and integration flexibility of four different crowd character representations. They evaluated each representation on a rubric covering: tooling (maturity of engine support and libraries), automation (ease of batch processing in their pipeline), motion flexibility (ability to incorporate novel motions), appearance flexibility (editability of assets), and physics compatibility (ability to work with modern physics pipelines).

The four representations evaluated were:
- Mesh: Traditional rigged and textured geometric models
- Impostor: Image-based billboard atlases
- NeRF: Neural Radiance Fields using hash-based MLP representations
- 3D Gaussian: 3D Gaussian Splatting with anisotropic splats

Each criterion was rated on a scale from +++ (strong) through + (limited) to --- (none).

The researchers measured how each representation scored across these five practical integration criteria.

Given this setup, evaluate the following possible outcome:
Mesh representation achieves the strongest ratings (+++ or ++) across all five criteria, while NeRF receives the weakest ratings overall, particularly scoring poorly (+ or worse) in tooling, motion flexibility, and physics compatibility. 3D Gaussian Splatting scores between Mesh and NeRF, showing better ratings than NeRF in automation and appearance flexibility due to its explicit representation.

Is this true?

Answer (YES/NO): NO